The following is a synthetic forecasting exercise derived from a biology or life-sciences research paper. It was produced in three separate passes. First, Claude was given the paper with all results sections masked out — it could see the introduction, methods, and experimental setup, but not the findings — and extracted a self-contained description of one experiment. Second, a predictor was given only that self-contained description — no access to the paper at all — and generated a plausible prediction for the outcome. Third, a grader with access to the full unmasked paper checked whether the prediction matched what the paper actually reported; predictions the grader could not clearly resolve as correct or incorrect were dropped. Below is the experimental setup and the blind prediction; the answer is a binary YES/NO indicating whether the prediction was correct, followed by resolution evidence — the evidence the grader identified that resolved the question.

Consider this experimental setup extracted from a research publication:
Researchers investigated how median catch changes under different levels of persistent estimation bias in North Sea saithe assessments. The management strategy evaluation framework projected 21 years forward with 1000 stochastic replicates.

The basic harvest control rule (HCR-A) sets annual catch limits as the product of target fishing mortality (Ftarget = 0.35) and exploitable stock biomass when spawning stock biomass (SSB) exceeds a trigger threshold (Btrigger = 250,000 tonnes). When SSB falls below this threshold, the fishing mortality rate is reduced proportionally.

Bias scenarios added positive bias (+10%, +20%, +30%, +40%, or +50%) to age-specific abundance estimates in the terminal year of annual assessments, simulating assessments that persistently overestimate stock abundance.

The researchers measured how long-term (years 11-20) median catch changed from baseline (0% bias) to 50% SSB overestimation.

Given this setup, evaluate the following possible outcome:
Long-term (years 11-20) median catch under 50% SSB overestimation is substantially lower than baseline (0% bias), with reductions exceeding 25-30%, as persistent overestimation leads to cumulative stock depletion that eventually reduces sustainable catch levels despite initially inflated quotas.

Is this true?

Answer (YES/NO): NO